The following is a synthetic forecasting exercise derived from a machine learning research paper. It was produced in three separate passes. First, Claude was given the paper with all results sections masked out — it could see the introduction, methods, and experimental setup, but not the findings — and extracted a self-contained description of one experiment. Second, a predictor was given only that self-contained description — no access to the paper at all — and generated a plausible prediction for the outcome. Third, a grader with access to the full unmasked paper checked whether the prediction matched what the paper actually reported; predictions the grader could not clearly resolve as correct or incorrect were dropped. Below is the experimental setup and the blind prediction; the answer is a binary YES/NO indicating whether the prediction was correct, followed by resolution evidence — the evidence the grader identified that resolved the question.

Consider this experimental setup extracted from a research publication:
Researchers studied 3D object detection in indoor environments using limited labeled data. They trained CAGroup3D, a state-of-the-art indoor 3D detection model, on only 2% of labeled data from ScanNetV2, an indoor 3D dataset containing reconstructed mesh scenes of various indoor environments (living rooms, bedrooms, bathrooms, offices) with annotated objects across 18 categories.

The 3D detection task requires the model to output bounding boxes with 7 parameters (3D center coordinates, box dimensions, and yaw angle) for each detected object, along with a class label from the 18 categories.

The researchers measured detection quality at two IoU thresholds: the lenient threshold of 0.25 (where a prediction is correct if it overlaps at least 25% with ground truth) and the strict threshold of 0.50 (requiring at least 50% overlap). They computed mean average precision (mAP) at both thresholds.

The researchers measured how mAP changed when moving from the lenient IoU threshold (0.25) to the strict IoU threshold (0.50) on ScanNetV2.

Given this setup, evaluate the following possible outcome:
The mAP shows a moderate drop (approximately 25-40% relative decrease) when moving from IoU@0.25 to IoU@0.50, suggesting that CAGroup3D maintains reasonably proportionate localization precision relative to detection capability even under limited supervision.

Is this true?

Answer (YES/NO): NO